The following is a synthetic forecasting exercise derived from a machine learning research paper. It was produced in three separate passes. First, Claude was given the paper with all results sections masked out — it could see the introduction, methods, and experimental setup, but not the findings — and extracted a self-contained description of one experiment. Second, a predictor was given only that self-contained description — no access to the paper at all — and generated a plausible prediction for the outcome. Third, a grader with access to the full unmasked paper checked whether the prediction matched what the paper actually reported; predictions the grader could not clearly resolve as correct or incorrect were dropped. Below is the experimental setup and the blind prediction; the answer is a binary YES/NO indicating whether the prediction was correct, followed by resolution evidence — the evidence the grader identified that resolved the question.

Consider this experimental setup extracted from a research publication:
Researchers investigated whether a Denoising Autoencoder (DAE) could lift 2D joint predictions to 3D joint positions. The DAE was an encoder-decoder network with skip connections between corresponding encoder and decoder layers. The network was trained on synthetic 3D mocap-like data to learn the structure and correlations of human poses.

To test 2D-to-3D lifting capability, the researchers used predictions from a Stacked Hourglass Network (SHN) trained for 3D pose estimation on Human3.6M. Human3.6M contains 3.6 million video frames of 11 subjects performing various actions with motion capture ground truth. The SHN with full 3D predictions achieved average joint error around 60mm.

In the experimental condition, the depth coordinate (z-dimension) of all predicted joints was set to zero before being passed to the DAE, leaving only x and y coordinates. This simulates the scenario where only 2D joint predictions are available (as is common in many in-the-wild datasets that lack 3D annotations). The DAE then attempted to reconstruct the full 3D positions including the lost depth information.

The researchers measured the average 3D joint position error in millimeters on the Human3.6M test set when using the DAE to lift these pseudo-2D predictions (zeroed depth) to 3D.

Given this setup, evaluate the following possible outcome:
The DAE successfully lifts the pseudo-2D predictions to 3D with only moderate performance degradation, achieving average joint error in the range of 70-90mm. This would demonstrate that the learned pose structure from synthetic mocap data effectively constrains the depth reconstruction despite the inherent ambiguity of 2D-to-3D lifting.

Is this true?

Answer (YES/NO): NO